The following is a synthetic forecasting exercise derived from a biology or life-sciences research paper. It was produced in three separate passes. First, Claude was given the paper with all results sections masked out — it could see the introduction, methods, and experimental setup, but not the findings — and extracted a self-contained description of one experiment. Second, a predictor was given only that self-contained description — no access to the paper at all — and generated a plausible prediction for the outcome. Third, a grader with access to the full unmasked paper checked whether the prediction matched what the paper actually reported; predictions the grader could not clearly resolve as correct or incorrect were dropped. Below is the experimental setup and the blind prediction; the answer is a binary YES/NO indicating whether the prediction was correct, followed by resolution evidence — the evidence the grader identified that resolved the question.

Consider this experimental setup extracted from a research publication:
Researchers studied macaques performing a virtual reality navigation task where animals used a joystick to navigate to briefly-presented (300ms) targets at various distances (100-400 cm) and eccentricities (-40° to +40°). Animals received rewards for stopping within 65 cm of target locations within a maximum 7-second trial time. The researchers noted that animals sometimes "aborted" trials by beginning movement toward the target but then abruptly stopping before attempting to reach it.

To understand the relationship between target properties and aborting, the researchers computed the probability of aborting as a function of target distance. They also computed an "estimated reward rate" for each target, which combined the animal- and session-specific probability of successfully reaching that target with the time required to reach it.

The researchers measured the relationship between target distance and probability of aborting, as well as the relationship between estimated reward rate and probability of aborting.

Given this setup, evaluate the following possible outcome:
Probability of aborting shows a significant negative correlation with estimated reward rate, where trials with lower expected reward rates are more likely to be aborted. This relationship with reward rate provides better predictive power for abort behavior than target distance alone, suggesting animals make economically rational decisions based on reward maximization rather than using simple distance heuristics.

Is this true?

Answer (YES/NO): YES